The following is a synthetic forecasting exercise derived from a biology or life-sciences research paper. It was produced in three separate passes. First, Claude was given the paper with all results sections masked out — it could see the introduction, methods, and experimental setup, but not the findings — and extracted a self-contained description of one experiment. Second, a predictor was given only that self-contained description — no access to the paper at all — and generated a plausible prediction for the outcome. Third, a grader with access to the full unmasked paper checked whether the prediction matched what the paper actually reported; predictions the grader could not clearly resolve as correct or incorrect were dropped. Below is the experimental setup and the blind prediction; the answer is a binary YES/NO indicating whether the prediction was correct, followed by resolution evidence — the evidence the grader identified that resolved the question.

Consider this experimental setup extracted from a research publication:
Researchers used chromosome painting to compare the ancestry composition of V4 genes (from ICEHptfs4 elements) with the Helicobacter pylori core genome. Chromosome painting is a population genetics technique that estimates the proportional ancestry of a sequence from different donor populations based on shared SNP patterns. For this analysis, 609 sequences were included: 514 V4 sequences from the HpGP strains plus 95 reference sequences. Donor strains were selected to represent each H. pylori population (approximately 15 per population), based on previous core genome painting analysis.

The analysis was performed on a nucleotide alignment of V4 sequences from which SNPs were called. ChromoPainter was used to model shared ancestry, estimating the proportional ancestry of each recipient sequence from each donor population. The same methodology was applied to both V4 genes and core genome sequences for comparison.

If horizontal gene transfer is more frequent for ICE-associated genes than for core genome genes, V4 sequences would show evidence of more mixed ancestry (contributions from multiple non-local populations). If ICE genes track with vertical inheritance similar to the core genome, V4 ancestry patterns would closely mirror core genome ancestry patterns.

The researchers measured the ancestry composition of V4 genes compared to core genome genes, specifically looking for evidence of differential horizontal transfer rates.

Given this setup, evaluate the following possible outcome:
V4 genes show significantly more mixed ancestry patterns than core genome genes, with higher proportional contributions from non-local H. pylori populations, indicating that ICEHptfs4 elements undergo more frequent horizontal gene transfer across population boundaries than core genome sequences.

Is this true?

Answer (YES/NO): YES